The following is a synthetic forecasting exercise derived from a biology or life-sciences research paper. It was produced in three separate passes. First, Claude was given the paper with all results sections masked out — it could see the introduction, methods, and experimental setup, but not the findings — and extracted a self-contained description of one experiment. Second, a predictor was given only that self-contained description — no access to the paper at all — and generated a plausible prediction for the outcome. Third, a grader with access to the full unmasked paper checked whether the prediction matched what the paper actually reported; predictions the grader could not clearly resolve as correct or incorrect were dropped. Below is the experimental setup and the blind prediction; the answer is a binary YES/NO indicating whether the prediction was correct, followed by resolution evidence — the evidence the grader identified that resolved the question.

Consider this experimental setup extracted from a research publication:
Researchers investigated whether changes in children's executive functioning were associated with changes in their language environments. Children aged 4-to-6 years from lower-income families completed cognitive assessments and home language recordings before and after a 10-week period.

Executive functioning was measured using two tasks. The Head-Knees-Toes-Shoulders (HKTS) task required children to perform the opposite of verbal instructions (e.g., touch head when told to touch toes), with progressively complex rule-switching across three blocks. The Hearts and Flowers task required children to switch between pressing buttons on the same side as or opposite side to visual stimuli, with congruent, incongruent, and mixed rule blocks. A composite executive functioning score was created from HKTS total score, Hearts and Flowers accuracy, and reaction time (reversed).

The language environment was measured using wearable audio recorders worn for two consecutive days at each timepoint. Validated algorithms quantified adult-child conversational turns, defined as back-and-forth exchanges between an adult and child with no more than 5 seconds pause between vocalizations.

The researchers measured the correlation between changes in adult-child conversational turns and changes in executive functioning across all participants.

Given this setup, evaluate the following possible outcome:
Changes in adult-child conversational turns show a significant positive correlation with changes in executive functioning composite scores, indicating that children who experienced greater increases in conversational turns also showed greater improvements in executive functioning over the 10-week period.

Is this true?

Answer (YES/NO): YES